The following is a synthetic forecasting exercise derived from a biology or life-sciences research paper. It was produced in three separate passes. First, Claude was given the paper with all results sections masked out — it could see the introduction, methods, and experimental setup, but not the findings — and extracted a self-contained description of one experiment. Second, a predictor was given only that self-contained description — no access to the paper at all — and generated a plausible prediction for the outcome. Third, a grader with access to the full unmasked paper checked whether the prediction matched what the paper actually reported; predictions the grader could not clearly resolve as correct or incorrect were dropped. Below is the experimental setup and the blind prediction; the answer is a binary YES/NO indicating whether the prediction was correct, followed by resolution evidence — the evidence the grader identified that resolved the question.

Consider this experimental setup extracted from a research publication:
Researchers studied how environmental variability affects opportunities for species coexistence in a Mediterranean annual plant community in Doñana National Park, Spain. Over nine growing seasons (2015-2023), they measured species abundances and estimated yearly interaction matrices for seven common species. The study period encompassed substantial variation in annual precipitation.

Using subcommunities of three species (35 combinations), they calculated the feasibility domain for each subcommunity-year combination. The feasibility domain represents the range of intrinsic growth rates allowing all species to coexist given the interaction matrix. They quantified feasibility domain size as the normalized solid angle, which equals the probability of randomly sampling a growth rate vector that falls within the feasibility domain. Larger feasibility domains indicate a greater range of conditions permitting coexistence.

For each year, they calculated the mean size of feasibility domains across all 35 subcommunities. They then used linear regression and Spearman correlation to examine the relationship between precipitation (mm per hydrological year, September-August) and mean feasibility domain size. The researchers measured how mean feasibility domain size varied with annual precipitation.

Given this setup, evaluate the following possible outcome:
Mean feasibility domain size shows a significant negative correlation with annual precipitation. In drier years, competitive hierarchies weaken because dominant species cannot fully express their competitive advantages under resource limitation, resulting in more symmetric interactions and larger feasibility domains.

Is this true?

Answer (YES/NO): YES